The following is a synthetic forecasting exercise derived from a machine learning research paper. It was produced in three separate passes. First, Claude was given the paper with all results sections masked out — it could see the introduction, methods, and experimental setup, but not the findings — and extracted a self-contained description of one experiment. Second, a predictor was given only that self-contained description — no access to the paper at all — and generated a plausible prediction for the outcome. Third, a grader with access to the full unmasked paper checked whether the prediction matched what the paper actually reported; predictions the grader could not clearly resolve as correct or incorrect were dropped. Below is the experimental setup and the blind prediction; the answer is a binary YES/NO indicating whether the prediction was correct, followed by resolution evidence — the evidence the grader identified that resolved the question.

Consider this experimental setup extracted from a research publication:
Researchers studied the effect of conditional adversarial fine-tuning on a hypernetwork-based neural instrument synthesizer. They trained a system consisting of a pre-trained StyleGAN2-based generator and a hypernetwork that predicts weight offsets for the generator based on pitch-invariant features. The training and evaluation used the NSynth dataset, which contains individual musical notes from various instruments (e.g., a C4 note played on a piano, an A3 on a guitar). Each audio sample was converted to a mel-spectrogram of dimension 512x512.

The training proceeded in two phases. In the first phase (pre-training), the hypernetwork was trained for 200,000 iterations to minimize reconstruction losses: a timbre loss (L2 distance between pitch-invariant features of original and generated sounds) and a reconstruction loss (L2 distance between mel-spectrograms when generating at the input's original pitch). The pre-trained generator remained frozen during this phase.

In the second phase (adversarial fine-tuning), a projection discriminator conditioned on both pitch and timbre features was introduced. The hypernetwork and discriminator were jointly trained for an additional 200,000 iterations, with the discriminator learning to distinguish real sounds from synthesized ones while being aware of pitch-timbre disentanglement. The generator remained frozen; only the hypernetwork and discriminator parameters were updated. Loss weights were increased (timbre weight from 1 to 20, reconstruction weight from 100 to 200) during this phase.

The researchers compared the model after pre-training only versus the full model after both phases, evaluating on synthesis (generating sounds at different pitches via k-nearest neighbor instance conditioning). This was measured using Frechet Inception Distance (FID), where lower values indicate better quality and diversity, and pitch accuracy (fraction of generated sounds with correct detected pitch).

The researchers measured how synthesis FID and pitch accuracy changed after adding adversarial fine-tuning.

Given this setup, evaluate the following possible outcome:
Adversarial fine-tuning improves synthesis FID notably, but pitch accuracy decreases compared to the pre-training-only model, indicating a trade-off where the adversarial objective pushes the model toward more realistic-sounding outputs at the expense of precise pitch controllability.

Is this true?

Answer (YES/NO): YES